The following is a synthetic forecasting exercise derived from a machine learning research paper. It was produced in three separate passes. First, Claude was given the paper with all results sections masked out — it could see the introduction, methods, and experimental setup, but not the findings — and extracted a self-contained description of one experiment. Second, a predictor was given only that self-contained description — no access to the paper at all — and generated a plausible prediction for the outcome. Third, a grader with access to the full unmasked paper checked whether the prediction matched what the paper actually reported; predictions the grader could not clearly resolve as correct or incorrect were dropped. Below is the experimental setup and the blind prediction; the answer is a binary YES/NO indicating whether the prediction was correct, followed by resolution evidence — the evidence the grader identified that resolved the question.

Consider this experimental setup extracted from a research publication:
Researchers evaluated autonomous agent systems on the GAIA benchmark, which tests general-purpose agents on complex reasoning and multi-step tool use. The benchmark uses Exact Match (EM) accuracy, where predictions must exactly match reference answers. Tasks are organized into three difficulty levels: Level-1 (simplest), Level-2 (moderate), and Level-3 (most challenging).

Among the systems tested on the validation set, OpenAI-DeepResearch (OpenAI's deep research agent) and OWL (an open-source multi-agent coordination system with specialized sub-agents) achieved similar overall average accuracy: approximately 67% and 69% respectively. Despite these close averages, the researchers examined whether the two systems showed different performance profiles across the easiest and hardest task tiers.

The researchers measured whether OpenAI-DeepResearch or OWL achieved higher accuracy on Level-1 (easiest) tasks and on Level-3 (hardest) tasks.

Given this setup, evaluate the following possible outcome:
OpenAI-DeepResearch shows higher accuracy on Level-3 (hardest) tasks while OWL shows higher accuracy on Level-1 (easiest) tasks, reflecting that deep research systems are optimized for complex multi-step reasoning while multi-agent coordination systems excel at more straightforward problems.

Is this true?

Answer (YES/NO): YES